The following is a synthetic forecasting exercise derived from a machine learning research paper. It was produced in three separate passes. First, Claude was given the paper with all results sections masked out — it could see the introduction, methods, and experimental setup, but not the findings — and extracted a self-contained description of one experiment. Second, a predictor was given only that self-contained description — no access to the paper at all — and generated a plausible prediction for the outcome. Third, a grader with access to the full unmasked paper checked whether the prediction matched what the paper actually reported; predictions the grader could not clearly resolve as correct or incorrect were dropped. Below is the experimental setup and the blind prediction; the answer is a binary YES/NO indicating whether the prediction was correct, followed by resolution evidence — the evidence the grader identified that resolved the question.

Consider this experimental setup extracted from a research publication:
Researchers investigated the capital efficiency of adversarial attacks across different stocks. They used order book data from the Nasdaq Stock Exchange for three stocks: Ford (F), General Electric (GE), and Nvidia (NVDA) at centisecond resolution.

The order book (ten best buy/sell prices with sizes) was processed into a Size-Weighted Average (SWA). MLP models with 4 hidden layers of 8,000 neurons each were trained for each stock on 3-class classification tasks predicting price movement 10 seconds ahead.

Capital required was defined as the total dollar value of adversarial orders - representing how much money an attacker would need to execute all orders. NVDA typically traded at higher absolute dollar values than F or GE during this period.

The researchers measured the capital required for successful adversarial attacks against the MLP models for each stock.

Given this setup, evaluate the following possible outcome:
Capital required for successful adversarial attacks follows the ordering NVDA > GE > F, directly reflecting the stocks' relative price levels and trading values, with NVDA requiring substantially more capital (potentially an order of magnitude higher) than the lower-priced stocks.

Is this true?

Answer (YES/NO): NO